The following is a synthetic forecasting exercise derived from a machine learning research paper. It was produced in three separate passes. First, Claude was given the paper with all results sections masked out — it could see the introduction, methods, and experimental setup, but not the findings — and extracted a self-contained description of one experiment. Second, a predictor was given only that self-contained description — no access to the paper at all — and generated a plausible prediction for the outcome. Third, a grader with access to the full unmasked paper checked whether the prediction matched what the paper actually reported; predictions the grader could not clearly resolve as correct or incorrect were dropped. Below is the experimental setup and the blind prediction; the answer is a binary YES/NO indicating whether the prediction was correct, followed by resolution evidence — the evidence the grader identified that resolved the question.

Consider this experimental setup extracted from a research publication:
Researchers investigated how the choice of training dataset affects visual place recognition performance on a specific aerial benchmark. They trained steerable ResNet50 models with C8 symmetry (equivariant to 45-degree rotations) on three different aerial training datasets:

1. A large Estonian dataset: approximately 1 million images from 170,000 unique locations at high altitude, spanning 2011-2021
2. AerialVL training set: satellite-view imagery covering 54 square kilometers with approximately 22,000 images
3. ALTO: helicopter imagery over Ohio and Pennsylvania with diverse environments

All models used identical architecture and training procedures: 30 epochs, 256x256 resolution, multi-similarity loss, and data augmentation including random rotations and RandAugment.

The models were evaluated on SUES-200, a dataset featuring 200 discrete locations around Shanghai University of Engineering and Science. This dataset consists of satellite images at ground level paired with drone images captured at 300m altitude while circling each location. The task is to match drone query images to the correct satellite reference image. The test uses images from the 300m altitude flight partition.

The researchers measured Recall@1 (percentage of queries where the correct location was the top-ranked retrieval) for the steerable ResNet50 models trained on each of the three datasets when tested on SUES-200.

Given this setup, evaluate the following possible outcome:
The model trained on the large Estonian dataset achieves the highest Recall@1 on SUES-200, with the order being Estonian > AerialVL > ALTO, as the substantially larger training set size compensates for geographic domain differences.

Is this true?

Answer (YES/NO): YES